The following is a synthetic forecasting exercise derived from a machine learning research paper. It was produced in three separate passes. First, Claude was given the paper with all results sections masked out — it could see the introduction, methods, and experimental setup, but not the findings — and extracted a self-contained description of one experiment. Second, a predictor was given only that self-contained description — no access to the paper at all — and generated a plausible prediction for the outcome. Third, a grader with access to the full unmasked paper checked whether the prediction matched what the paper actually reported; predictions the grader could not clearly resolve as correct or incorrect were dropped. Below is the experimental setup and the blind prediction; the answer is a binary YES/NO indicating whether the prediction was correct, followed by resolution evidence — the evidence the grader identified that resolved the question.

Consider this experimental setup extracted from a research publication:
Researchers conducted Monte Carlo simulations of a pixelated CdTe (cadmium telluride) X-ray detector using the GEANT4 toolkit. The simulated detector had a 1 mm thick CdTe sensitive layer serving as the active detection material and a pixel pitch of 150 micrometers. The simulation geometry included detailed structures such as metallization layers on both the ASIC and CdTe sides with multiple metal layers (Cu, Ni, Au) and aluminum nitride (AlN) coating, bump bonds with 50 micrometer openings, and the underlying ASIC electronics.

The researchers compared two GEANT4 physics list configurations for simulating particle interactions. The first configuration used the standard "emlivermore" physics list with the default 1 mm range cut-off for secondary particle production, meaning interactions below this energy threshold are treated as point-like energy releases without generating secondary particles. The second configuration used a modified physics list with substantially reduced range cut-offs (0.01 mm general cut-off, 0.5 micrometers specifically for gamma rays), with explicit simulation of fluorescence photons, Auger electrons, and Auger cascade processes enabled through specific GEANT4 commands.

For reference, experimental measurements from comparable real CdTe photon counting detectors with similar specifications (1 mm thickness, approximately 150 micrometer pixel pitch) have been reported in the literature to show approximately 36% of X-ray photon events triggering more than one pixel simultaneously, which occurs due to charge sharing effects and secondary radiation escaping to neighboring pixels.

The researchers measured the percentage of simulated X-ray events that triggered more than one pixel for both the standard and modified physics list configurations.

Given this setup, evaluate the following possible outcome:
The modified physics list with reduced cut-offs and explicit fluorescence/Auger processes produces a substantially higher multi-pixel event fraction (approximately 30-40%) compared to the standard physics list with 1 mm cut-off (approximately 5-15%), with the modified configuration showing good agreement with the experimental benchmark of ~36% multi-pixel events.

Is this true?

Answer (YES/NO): NO